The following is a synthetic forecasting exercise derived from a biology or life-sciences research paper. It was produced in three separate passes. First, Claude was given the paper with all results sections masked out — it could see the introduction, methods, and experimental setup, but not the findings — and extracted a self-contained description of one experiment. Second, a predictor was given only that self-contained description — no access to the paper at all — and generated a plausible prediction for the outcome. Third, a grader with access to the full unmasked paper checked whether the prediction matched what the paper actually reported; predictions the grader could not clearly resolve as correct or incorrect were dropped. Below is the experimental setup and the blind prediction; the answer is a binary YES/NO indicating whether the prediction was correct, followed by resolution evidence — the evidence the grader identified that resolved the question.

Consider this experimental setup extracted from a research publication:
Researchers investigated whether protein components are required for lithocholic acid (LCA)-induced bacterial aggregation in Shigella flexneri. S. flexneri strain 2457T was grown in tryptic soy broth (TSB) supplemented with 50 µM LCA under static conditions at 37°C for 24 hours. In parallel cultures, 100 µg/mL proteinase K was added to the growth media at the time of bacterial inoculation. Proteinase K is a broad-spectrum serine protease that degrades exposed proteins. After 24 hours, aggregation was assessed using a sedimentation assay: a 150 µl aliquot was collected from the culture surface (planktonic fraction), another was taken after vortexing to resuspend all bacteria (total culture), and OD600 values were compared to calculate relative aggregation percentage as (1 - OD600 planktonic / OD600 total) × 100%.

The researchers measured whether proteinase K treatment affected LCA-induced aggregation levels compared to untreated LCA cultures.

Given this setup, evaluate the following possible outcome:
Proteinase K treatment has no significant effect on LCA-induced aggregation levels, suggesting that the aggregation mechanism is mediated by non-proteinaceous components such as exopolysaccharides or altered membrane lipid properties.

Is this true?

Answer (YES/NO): NO